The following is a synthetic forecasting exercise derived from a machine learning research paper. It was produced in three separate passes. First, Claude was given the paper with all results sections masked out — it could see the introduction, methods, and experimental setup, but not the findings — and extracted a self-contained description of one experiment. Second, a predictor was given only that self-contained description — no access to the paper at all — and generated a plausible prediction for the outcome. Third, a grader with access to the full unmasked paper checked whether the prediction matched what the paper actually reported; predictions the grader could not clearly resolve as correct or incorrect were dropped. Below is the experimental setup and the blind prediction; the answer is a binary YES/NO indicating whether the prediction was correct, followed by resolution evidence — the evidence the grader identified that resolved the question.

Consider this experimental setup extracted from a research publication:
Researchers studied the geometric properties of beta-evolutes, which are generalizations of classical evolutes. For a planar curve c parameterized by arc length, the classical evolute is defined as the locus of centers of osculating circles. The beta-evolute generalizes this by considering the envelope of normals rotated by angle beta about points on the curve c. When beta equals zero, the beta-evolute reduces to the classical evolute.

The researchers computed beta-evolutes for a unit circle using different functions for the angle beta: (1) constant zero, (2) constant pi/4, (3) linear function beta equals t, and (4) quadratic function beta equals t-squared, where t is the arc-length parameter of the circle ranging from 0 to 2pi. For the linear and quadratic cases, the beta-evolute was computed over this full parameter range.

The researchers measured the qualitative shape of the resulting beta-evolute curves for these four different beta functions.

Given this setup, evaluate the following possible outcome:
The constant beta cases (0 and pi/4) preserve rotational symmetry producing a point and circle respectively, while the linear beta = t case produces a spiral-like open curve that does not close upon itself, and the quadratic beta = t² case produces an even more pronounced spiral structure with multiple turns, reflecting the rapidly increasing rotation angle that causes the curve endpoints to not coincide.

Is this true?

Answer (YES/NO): NO